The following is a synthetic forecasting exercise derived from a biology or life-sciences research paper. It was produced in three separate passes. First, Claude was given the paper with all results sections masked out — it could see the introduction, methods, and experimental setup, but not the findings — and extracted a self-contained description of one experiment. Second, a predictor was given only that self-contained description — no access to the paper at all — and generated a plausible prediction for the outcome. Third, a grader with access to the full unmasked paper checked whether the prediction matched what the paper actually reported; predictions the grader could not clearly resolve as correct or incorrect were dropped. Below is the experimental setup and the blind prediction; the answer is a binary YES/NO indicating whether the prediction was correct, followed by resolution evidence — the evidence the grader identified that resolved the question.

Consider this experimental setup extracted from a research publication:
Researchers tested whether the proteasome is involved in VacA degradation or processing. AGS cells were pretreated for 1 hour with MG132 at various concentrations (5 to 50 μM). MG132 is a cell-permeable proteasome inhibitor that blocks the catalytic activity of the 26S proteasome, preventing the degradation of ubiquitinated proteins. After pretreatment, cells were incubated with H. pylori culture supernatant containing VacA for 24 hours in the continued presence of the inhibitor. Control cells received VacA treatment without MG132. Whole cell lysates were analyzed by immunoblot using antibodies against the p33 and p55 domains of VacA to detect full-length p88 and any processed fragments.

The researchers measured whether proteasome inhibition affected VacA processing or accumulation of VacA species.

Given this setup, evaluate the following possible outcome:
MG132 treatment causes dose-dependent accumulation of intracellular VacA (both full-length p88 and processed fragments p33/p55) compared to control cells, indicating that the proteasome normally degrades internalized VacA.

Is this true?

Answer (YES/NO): NO